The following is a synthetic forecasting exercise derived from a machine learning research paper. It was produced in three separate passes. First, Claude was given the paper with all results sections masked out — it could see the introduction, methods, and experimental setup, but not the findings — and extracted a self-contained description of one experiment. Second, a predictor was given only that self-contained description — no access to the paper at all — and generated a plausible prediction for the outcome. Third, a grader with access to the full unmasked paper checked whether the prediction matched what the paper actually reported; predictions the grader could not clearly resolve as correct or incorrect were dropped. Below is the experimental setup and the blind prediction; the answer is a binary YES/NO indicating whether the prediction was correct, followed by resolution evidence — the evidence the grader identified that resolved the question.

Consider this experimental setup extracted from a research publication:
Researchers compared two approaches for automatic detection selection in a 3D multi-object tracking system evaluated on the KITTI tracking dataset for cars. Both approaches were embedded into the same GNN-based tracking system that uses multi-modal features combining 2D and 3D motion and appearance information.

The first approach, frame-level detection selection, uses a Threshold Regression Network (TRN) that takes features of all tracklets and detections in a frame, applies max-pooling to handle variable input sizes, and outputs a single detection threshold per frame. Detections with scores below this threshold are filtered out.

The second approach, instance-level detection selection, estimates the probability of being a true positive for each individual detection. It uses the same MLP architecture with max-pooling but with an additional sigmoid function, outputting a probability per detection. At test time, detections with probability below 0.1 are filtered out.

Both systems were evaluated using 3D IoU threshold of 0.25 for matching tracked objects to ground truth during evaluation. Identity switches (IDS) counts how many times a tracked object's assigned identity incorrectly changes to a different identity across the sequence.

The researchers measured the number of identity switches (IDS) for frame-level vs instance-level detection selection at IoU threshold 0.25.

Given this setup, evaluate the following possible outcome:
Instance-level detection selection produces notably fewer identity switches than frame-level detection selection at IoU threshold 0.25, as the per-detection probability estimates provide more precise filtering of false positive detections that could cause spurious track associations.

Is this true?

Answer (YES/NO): NO